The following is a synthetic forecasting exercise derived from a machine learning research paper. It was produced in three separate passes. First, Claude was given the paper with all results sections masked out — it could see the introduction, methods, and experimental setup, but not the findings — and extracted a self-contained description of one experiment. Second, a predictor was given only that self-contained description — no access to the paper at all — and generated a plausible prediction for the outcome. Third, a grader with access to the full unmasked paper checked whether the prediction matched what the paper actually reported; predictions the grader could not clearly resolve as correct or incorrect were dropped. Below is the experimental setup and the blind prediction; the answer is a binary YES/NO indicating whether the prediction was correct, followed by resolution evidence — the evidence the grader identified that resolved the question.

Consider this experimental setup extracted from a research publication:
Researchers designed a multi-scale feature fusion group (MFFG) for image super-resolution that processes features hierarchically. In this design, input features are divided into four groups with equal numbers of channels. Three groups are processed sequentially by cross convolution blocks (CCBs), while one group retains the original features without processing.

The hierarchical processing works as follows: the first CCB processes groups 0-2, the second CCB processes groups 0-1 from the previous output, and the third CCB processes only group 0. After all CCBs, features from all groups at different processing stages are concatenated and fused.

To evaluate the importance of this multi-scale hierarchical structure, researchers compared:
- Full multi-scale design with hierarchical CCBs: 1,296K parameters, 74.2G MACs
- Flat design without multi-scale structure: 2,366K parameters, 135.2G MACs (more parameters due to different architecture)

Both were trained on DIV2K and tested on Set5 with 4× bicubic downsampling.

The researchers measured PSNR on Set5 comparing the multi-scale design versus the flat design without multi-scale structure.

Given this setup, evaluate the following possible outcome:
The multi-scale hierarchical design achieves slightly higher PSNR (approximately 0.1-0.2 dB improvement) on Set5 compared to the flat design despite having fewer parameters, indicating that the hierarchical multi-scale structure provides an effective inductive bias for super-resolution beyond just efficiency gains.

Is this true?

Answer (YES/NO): NO